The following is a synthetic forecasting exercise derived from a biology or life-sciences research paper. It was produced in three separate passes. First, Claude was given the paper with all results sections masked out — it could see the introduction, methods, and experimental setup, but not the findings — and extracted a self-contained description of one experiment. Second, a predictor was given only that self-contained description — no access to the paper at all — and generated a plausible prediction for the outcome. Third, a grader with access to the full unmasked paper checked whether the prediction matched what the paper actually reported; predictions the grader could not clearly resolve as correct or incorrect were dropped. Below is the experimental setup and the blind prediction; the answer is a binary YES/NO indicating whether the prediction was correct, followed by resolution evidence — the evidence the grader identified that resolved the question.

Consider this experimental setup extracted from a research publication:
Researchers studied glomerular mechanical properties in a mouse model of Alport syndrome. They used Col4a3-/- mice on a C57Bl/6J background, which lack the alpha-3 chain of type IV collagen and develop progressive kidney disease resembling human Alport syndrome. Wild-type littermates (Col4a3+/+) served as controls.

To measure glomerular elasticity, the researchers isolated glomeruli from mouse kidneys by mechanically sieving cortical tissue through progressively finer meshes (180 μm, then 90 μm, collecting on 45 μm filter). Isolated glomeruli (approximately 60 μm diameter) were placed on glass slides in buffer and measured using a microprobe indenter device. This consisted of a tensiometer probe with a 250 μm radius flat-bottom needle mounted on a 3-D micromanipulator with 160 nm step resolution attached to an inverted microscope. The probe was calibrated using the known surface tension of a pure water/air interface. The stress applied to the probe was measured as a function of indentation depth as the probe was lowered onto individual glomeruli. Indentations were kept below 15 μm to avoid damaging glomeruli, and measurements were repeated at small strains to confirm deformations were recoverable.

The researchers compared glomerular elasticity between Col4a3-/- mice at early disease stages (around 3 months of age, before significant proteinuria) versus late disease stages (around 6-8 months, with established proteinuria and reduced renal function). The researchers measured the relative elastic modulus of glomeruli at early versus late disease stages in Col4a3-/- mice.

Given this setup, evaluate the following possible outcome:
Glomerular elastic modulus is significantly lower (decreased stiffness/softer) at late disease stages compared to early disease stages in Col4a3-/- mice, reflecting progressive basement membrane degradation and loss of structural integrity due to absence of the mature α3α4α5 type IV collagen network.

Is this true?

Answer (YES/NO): NO